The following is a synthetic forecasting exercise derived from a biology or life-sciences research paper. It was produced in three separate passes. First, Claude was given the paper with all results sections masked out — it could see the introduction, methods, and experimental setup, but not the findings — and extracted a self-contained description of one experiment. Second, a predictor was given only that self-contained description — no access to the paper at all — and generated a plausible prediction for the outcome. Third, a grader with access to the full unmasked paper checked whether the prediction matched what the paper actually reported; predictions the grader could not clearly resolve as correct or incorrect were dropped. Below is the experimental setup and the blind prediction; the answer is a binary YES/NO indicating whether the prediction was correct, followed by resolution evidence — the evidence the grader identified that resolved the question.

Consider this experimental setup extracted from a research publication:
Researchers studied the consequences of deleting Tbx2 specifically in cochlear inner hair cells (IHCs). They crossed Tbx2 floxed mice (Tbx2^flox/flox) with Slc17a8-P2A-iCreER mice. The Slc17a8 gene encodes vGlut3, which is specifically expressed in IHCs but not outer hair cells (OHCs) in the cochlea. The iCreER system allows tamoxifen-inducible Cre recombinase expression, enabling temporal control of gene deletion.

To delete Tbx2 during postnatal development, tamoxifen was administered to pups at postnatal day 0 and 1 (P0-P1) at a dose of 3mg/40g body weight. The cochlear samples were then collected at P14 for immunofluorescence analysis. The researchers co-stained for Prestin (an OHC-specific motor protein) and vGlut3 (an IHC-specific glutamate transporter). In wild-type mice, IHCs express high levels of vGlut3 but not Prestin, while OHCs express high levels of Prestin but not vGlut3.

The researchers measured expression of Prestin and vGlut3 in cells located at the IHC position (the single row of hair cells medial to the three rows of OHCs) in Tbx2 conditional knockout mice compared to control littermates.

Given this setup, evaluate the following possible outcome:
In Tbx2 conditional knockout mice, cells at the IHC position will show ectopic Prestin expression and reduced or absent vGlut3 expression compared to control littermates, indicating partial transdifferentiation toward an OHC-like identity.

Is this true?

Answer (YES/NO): YES